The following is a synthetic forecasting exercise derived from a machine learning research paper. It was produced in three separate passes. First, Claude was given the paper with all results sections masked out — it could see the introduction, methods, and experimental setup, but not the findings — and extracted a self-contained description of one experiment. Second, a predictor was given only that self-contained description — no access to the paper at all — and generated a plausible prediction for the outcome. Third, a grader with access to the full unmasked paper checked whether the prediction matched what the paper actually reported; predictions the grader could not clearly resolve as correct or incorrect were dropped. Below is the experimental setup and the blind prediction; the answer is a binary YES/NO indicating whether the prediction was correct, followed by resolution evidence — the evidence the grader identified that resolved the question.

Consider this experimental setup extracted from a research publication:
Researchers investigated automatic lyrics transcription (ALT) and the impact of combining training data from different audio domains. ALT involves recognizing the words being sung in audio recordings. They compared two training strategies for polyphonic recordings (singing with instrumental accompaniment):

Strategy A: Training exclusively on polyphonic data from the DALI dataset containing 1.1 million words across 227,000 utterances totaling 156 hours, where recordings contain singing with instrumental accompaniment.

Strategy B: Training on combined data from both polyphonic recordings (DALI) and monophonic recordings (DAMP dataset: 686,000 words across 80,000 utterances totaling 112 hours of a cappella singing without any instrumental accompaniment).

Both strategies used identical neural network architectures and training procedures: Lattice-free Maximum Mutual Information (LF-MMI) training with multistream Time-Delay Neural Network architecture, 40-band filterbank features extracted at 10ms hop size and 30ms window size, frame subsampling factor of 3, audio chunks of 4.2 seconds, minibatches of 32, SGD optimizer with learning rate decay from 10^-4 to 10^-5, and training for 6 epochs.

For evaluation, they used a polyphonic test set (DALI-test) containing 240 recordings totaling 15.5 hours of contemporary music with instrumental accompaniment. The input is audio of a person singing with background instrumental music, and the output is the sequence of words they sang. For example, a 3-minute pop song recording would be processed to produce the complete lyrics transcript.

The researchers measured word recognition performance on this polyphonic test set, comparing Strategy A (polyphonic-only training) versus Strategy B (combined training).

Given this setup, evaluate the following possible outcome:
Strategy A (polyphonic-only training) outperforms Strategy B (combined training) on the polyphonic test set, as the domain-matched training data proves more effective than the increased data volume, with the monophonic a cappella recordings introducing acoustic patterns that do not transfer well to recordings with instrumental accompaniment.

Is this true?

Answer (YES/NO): NO